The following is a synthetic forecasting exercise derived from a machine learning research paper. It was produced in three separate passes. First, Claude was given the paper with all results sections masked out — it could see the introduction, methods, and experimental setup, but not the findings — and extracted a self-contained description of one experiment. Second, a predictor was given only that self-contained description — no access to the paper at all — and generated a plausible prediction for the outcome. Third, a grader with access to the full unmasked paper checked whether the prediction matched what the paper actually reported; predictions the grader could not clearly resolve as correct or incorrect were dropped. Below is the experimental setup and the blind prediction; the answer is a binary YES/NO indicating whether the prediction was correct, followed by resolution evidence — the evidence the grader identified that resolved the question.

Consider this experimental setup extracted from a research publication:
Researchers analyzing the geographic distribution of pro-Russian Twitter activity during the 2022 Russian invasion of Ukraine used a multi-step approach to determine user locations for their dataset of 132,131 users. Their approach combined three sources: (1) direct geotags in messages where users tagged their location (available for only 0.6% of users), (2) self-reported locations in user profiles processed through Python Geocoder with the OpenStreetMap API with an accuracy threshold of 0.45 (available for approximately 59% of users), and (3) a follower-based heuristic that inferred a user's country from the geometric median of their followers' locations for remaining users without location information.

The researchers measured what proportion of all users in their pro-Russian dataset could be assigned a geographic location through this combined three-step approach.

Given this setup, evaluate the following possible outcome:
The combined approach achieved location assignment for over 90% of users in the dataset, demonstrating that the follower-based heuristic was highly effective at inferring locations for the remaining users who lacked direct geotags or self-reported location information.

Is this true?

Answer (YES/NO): NO